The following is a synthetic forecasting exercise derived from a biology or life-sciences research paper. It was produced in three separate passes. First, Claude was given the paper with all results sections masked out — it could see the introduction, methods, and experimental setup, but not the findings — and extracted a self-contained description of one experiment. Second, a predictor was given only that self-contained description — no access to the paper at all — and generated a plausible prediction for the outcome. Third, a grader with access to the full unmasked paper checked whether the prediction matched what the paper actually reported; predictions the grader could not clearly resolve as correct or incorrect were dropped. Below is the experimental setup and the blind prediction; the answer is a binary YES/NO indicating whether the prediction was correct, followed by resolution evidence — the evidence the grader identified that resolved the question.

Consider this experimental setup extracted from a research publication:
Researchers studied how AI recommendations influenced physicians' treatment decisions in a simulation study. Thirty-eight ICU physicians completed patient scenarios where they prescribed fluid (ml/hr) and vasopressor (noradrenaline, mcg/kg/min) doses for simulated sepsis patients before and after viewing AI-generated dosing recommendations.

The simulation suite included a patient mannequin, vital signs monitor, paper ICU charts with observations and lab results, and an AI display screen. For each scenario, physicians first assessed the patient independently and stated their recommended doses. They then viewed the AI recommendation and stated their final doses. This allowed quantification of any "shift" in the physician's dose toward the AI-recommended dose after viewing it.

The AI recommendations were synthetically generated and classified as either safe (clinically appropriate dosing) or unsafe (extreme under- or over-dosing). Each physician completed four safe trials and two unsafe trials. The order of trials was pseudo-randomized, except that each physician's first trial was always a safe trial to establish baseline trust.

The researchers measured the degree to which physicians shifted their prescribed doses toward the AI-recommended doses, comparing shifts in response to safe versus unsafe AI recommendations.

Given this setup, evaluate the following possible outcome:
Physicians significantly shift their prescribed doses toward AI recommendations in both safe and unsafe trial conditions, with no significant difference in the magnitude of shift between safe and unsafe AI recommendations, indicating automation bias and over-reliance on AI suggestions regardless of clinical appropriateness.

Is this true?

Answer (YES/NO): NO